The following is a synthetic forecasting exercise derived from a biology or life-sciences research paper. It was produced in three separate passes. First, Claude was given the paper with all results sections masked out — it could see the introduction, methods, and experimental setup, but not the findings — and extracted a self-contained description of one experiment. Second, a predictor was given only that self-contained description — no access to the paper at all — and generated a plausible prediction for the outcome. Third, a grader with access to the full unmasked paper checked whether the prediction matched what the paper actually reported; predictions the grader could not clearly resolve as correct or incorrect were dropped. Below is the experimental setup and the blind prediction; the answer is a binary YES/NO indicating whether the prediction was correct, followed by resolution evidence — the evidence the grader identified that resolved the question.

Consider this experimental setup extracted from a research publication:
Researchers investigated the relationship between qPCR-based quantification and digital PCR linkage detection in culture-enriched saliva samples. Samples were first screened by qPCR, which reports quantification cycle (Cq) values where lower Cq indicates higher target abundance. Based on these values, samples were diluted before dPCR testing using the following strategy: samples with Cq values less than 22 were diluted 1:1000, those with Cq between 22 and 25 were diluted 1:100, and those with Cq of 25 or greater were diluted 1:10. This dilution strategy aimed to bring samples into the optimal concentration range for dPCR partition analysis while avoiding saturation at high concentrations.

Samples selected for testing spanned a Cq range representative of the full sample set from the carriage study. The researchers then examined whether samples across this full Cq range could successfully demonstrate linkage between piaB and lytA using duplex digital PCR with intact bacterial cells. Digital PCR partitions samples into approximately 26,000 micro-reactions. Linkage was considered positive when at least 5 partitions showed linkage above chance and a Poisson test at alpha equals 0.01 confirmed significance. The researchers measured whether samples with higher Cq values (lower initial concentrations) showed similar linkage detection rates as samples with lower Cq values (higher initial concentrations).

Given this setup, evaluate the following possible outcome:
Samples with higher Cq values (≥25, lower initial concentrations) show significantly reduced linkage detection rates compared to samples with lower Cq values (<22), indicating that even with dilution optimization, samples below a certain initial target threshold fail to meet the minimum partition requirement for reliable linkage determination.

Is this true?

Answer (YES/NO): YES